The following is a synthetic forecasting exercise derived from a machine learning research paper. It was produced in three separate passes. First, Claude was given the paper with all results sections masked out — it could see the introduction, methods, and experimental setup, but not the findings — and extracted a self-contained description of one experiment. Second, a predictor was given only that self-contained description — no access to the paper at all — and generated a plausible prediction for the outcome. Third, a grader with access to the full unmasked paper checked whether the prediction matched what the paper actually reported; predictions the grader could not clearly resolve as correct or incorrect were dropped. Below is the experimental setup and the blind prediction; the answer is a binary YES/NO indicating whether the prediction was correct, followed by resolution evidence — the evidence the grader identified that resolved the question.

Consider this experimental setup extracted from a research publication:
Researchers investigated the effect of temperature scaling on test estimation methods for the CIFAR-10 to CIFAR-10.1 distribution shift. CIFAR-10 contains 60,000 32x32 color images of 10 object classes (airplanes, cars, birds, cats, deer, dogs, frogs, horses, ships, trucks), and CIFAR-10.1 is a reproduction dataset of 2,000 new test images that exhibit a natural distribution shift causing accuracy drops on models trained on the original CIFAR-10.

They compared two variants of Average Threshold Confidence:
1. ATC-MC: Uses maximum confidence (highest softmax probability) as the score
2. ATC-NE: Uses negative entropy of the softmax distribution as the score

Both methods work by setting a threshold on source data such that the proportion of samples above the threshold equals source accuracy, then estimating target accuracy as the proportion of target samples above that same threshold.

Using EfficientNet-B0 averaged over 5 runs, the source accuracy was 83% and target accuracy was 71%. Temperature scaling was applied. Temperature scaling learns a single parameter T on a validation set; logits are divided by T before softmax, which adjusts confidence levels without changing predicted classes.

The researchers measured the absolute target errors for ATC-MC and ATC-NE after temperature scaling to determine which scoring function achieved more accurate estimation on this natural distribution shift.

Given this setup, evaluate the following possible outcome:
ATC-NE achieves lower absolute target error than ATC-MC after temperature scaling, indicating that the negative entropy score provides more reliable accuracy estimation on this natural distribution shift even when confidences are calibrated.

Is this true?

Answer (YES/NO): YES